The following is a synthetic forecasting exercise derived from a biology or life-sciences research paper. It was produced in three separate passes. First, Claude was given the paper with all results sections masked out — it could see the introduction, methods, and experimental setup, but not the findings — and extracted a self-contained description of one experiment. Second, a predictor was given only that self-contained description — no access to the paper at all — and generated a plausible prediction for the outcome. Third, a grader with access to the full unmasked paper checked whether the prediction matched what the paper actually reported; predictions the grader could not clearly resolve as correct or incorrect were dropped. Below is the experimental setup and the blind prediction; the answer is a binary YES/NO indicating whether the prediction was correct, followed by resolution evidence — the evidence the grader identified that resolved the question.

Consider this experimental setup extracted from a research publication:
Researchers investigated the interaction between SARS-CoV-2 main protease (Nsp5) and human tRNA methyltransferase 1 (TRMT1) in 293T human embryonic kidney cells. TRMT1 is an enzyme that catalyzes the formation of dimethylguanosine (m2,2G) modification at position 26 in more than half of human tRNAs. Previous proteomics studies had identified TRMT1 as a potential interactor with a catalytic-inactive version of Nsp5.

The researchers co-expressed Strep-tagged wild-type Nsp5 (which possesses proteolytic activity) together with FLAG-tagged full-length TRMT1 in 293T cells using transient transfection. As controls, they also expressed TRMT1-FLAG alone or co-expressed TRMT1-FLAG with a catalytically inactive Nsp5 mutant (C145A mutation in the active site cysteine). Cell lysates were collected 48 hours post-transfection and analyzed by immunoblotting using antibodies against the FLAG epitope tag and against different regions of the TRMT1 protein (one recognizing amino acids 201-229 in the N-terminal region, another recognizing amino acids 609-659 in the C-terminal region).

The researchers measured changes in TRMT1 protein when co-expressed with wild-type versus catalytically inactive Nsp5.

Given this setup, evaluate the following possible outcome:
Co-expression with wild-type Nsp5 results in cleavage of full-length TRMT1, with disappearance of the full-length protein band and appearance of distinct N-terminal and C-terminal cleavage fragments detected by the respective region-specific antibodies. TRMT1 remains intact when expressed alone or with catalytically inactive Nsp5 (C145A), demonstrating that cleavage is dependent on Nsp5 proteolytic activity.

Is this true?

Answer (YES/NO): NO